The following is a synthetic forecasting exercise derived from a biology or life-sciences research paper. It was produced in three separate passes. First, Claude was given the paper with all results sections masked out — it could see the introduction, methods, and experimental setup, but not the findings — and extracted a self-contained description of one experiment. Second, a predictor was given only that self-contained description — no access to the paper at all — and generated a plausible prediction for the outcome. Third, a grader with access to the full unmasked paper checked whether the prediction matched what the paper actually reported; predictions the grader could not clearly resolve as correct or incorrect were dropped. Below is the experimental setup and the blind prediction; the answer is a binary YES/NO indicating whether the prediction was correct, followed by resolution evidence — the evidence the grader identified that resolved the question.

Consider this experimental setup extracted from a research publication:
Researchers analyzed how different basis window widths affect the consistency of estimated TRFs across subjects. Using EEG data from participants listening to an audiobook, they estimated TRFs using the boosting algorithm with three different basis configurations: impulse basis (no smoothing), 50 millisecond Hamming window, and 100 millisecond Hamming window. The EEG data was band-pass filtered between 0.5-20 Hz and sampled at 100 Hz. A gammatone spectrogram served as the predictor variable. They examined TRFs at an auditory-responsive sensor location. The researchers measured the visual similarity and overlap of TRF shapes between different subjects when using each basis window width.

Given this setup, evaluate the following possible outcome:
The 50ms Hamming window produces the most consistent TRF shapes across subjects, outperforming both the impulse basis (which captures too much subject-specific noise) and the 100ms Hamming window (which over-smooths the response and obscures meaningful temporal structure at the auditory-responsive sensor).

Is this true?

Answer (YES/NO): NO